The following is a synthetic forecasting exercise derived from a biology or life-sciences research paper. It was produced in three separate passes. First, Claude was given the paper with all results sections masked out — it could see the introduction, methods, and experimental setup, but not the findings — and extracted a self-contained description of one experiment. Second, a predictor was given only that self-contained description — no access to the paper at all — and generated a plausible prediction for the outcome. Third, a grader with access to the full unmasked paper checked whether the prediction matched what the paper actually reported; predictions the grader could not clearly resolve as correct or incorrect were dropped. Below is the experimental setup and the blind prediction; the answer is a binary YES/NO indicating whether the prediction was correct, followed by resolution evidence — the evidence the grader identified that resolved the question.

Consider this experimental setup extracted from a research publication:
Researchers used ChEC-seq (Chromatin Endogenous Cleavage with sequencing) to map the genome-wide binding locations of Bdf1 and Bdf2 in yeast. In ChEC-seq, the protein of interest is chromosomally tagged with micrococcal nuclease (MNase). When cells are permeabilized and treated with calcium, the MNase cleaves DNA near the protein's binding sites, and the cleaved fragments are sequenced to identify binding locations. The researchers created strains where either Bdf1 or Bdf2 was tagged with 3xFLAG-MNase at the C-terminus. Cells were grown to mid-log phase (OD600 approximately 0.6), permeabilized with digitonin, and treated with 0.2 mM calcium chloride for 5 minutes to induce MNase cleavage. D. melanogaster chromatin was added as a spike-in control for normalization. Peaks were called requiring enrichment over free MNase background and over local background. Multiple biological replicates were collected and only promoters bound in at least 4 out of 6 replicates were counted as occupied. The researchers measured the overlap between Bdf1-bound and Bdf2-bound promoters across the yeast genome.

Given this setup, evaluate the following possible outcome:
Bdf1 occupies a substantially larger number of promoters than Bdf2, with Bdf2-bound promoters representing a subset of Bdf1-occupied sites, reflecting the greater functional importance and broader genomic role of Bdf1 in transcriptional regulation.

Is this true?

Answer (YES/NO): NO